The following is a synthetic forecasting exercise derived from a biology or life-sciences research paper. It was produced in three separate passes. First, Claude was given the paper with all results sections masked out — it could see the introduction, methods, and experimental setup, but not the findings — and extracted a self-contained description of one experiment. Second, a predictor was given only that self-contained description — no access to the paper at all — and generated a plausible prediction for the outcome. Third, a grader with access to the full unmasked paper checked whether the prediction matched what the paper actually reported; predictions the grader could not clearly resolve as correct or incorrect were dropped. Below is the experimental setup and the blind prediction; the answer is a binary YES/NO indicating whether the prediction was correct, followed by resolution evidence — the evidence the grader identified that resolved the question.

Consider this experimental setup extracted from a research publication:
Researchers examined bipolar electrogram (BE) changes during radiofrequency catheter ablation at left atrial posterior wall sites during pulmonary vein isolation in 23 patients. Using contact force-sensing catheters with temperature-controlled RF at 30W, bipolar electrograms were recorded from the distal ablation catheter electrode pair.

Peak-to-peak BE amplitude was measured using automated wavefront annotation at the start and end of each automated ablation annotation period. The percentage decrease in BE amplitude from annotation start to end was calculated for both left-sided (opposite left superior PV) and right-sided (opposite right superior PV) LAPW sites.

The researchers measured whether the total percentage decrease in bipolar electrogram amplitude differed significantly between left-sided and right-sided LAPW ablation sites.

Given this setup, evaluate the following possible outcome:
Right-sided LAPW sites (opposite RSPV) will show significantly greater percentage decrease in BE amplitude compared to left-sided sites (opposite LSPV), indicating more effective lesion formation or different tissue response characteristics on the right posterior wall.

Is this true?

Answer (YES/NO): NO